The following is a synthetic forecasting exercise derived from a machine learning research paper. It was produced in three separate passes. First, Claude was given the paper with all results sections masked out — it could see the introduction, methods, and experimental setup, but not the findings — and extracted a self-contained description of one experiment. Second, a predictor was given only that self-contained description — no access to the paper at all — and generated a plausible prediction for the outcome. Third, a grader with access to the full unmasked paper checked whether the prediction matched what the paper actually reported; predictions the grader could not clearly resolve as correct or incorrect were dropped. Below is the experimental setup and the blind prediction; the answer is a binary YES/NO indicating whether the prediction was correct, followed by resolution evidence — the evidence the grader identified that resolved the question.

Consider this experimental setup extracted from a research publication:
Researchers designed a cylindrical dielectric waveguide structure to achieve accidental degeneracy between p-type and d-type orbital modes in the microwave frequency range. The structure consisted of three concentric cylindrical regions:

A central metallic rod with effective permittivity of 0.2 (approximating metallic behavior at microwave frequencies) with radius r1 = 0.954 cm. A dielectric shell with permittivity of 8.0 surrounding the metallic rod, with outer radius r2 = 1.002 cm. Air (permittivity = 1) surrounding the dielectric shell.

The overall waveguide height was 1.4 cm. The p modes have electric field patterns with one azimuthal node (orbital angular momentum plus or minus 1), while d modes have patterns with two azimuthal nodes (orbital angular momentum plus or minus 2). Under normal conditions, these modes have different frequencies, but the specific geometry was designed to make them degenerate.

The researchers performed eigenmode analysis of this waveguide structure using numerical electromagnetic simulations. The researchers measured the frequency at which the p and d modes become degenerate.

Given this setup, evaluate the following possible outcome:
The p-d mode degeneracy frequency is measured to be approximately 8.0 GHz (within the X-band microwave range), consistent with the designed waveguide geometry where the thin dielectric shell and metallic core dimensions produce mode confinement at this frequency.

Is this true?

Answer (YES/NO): NO